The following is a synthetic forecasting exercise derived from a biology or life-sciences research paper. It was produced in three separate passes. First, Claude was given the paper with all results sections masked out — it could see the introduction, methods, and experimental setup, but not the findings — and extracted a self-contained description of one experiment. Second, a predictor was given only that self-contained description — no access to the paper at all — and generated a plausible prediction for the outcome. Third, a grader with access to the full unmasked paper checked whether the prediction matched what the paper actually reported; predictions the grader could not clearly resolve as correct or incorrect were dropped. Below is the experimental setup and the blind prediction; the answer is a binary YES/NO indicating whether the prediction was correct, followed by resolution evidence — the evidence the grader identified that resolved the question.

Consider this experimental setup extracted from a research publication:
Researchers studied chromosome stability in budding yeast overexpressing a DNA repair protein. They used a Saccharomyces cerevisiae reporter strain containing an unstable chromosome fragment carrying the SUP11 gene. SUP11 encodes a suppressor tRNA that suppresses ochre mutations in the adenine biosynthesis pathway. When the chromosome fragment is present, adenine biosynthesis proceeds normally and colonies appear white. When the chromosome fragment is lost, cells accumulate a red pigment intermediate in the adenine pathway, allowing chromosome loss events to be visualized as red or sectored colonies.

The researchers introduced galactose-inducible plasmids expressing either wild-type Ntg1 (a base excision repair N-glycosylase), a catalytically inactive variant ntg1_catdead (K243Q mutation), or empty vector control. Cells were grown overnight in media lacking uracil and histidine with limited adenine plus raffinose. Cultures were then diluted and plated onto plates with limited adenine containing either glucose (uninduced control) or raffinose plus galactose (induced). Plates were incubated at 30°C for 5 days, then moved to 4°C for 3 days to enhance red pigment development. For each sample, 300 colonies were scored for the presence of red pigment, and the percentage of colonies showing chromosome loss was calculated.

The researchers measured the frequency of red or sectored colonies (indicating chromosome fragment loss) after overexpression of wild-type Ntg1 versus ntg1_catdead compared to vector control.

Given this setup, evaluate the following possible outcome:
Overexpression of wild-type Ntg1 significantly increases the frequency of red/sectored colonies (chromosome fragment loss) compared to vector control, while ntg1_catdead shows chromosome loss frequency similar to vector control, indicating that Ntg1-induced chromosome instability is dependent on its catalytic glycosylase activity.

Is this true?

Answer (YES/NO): YES